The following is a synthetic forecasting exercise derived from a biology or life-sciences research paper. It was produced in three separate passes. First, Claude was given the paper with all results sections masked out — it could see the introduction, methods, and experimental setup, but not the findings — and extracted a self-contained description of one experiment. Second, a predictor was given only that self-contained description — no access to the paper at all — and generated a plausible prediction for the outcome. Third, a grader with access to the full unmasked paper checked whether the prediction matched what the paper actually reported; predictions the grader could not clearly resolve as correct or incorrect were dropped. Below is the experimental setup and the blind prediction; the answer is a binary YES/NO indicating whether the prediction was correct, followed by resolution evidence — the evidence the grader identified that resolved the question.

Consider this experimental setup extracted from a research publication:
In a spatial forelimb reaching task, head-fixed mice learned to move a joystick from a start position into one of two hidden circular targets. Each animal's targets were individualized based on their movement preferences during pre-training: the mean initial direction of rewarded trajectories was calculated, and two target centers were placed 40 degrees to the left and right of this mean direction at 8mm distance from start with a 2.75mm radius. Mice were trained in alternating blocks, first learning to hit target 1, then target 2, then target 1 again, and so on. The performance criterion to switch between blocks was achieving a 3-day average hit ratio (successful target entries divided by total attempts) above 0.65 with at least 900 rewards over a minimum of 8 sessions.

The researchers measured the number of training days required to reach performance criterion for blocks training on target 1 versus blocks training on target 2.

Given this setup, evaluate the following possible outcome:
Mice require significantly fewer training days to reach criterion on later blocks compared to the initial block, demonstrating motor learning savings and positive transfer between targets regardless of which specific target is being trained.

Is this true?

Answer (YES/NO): NO